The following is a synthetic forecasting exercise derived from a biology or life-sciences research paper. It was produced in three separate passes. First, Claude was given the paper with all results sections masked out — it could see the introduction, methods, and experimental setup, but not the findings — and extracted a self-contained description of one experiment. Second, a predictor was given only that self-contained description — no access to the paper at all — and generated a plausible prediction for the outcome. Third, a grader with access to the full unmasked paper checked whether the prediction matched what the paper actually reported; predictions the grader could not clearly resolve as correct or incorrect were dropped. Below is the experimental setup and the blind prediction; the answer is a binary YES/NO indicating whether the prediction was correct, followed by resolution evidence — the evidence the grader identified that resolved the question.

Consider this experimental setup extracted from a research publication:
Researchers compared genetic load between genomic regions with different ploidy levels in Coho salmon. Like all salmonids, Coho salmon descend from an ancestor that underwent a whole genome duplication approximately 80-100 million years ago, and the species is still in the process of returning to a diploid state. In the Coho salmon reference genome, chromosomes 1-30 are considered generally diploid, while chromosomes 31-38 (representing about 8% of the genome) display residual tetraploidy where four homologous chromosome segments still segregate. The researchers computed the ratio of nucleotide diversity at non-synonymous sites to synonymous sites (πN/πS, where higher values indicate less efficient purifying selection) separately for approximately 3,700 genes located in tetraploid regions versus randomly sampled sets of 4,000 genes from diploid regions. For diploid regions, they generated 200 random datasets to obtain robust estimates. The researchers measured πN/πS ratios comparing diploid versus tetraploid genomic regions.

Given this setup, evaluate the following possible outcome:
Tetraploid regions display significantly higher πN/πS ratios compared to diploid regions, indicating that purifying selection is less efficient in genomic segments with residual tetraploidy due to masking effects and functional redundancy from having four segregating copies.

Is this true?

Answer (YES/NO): NO